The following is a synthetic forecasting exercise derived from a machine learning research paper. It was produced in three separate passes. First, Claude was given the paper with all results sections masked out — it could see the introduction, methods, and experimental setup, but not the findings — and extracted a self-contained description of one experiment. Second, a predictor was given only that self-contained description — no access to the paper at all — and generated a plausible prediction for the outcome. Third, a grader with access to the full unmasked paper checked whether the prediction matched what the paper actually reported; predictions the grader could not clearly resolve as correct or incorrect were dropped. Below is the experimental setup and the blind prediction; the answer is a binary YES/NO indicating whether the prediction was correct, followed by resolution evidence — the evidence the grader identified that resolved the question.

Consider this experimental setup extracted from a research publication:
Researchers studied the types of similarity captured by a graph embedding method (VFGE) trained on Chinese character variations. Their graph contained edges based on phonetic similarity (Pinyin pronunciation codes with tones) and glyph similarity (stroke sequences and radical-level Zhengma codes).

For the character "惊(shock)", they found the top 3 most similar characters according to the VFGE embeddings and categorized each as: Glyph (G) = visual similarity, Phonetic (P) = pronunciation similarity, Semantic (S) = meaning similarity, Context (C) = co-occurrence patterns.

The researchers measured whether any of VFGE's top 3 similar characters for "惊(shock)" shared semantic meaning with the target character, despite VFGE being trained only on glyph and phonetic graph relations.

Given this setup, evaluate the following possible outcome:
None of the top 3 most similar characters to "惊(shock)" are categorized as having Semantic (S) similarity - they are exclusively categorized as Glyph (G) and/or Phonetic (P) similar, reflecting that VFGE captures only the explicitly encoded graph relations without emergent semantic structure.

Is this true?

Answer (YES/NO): YES